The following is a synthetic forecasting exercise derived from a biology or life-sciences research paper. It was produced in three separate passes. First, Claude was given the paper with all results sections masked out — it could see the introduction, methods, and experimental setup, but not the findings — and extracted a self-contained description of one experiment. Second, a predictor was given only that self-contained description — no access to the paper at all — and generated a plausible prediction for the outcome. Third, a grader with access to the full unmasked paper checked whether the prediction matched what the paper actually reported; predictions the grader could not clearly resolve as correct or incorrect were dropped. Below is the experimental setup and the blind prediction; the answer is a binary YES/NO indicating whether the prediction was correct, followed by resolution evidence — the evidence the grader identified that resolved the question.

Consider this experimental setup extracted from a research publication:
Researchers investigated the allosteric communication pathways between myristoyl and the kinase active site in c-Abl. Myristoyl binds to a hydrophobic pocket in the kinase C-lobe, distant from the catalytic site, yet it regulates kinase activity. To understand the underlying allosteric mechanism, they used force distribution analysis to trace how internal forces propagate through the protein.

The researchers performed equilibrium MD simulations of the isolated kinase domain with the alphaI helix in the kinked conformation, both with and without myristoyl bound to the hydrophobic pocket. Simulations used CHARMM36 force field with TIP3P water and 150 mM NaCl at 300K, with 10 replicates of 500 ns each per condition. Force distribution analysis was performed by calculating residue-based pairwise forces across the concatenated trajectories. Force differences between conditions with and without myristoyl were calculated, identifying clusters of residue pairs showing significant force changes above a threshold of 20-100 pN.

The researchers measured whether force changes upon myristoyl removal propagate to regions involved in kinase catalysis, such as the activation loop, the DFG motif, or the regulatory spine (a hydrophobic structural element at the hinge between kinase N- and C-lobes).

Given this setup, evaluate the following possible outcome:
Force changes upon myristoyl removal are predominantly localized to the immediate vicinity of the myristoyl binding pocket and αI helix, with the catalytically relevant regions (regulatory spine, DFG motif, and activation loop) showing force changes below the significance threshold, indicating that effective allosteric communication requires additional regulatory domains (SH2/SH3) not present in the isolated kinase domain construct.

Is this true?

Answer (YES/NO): NO